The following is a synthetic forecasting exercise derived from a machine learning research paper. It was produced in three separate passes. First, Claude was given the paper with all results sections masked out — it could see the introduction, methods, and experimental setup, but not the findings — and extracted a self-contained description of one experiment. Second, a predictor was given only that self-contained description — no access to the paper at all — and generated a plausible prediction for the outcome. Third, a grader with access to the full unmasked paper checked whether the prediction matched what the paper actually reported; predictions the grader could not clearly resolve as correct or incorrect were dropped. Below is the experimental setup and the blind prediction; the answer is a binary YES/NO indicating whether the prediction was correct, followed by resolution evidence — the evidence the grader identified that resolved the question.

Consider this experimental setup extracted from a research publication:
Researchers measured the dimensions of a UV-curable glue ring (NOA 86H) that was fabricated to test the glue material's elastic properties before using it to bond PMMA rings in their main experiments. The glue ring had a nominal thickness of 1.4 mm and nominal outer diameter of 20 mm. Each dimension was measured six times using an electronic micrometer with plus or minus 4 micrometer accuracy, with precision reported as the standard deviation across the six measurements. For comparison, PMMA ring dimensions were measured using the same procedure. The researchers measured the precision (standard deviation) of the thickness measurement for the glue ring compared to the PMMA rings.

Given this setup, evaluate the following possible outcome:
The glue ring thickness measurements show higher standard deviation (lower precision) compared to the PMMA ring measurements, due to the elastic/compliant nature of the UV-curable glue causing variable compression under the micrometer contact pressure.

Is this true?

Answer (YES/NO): YES